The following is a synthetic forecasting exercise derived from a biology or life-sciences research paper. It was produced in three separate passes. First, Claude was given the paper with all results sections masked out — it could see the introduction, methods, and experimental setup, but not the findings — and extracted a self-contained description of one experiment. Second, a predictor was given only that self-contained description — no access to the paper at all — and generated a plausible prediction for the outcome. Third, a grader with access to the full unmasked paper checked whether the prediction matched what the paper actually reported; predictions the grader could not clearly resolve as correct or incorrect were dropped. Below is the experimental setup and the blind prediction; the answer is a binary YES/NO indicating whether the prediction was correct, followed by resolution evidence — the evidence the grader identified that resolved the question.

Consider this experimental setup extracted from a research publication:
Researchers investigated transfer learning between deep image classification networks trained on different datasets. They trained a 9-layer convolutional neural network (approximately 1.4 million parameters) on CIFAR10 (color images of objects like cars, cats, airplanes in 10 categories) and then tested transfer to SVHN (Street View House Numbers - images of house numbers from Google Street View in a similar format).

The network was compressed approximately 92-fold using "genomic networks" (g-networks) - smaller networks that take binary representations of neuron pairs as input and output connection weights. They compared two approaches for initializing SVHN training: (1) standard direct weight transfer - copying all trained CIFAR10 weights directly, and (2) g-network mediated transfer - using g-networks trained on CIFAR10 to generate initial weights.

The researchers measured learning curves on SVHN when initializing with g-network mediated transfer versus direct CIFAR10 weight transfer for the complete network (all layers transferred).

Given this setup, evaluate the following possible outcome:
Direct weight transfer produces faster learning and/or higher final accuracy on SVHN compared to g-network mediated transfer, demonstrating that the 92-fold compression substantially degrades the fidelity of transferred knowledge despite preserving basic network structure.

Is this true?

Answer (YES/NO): NO